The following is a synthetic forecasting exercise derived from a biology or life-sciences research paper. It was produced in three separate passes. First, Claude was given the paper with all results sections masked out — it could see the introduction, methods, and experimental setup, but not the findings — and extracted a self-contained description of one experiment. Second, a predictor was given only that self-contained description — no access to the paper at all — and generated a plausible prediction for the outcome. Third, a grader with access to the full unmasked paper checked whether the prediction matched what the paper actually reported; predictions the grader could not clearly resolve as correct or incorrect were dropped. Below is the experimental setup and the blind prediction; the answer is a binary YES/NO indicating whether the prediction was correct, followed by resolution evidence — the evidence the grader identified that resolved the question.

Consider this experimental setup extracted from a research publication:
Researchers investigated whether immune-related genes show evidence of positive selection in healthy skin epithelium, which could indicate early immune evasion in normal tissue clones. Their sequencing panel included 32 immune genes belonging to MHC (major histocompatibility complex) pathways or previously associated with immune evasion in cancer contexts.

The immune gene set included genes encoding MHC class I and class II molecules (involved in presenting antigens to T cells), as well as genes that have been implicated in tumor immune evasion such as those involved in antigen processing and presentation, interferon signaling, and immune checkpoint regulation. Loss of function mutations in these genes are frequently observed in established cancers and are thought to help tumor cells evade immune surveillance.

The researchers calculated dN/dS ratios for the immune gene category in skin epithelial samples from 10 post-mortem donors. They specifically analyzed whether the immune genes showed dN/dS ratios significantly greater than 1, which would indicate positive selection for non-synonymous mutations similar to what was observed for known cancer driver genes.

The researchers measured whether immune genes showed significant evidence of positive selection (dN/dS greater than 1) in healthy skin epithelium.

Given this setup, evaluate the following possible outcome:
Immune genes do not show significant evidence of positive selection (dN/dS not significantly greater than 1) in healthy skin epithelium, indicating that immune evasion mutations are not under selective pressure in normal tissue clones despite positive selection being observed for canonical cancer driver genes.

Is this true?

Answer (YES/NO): YES